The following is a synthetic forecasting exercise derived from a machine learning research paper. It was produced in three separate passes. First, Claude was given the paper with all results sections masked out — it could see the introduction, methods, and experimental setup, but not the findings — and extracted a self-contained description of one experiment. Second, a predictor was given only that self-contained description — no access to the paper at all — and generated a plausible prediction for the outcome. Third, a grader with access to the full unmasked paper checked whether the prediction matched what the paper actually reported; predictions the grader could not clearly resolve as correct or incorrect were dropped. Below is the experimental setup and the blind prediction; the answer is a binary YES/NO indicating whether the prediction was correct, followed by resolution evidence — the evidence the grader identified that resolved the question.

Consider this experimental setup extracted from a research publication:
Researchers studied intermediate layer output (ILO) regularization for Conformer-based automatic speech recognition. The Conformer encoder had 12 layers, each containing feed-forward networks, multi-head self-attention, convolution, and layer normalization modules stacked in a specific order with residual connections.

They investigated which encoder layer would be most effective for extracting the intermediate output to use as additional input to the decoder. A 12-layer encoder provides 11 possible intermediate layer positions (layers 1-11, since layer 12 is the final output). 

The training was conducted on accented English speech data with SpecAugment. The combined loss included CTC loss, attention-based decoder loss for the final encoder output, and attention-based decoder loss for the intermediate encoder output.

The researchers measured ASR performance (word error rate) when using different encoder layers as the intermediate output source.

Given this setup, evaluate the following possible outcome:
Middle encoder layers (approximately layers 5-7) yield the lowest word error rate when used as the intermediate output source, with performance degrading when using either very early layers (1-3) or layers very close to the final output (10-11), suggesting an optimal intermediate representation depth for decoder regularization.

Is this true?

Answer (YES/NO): NO